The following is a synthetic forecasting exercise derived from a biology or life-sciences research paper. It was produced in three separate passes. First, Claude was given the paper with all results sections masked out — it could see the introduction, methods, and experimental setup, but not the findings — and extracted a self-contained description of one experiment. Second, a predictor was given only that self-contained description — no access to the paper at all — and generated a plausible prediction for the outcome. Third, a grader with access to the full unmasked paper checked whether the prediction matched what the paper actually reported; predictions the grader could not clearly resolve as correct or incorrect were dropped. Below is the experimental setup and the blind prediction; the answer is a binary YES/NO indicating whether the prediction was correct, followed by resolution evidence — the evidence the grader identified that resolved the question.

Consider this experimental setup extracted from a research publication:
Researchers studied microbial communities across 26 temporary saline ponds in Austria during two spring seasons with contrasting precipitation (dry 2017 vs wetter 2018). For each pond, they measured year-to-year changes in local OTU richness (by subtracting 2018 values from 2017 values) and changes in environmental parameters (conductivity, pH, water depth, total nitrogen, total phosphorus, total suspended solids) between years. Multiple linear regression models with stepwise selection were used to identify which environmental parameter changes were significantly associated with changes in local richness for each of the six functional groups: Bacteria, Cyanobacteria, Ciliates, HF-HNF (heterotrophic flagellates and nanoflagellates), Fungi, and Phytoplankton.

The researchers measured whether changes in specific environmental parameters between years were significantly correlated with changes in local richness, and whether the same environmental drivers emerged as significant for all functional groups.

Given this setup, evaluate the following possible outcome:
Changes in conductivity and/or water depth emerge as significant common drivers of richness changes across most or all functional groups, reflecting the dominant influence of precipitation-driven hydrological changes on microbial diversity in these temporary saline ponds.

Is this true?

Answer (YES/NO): NO